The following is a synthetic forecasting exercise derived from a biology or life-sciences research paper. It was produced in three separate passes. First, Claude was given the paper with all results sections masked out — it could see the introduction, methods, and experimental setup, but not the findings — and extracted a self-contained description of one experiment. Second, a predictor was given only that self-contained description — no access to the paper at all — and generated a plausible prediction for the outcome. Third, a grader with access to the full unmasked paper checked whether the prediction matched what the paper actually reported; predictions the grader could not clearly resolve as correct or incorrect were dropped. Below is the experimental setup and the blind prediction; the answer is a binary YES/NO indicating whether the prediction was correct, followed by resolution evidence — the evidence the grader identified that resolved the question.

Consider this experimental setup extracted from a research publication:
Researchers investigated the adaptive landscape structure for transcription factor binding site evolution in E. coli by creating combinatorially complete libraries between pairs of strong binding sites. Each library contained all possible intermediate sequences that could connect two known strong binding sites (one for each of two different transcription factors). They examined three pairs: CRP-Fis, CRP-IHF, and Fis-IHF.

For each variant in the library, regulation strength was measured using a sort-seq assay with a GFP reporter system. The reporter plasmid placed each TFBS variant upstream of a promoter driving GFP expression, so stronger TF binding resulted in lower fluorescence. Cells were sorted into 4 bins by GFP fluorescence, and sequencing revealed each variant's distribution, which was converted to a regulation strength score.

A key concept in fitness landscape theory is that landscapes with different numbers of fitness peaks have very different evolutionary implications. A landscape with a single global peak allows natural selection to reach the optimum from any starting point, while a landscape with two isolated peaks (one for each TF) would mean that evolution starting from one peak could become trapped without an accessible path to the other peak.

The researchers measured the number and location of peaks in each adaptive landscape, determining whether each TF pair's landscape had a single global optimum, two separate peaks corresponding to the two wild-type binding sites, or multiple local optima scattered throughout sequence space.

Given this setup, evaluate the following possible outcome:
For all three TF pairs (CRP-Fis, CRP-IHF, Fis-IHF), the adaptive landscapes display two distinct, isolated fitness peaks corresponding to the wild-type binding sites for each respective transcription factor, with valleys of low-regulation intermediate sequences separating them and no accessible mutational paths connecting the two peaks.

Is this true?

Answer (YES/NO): NO